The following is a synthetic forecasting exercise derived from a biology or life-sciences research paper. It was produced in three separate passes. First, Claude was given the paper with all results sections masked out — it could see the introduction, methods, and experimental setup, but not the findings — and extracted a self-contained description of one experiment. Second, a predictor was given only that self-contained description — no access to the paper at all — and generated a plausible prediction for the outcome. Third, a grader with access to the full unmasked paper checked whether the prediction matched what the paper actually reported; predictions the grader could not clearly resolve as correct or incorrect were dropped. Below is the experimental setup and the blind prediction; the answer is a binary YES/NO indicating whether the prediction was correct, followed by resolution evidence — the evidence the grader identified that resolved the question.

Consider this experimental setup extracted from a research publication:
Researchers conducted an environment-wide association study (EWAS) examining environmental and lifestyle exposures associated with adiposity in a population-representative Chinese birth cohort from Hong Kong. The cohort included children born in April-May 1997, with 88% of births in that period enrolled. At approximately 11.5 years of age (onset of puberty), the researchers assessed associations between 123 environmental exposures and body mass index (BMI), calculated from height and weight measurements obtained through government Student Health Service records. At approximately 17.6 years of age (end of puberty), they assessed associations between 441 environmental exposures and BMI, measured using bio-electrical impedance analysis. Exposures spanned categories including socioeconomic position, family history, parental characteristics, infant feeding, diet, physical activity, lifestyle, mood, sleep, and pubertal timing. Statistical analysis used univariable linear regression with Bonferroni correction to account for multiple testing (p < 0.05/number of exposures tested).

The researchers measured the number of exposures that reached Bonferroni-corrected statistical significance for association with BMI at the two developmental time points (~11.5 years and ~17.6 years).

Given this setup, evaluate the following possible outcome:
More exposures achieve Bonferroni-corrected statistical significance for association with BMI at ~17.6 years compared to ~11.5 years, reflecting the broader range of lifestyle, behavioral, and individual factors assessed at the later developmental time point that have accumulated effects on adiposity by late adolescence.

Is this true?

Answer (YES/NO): YES